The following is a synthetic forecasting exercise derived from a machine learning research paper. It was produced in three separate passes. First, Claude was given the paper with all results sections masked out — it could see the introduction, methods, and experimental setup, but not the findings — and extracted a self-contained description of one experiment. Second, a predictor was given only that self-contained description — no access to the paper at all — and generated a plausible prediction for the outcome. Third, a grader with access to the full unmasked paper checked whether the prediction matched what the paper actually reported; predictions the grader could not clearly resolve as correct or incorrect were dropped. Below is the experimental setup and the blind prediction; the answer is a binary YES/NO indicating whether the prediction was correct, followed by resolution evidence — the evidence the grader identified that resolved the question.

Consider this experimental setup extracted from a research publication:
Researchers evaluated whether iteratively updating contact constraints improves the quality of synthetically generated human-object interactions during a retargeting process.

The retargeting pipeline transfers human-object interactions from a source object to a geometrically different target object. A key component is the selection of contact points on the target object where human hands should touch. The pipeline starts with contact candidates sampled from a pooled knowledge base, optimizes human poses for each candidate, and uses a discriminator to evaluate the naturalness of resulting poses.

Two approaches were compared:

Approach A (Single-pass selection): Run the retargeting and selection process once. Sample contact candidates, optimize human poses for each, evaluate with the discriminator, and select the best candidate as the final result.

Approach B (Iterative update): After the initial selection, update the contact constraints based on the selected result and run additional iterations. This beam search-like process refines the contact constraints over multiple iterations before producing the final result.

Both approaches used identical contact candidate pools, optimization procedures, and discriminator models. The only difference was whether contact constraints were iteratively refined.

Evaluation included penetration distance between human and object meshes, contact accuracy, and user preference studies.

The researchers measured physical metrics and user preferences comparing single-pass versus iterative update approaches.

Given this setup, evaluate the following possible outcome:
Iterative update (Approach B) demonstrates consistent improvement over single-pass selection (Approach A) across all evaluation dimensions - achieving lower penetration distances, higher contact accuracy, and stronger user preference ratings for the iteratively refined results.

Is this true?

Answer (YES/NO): YES